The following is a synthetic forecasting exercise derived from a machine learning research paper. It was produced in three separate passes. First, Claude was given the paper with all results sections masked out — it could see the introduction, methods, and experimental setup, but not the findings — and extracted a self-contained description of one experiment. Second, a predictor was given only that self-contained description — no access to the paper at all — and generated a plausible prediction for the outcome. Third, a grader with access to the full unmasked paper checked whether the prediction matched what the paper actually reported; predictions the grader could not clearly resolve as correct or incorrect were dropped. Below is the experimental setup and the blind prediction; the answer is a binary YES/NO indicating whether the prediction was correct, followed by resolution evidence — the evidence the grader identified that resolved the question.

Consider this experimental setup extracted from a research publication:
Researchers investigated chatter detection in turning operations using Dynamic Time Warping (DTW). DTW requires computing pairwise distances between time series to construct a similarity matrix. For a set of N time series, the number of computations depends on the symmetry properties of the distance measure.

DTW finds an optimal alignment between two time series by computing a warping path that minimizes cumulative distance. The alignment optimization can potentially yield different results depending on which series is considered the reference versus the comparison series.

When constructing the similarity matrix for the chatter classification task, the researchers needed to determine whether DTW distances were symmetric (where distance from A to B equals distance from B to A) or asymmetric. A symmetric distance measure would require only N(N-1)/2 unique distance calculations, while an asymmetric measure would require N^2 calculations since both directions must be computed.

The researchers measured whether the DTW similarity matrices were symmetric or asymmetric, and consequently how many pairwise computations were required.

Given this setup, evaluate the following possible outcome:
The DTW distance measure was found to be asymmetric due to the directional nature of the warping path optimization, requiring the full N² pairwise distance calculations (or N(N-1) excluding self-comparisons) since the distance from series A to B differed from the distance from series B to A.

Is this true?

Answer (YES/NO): YES